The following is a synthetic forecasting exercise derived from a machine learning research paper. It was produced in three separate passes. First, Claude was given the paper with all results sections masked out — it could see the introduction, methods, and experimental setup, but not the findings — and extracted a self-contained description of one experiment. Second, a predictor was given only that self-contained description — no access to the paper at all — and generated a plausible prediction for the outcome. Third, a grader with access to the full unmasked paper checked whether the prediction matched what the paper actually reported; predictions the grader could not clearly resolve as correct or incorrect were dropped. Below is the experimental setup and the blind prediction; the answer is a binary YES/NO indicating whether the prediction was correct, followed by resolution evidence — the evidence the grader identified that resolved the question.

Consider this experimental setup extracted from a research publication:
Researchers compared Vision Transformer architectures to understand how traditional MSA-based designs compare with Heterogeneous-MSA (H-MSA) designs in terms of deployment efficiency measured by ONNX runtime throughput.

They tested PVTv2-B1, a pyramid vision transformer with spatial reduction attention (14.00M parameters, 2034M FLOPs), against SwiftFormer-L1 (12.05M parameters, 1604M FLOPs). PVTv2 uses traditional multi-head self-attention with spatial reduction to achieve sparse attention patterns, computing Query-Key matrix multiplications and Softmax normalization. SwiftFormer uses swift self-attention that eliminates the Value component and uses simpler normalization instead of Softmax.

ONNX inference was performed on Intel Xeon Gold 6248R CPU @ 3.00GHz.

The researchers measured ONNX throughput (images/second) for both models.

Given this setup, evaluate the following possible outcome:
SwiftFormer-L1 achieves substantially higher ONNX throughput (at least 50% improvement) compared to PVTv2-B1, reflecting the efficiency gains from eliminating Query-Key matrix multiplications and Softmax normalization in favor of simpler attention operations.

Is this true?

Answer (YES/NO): YES